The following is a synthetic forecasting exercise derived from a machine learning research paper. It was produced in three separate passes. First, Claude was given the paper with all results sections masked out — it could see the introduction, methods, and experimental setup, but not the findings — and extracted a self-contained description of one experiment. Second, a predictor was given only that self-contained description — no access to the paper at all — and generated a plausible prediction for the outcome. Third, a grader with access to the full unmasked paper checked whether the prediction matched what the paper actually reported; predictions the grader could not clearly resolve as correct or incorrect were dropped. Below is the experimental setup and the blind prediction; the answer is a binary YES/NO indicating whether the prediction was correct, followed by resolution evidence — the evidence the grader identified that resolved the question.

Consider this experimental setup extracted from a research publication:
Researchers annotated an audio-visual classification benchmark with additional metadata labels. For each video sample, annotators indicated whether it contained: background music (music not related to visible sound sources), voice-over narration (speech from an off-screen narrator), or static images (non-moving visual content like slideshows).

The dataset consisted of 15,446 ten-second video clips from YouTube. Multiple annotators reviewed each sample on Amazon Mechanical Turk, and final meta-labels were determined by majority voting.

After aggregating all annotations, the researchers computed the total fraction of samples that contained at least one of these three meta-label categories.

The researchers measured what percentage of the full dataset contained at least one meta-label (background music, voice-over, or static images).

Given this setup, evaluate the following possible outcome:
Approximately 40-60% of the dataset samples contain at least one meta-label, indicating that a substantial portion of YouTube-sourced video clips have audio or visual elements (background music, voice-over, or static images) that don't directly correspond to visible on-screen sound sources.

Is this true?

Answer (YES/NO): YES